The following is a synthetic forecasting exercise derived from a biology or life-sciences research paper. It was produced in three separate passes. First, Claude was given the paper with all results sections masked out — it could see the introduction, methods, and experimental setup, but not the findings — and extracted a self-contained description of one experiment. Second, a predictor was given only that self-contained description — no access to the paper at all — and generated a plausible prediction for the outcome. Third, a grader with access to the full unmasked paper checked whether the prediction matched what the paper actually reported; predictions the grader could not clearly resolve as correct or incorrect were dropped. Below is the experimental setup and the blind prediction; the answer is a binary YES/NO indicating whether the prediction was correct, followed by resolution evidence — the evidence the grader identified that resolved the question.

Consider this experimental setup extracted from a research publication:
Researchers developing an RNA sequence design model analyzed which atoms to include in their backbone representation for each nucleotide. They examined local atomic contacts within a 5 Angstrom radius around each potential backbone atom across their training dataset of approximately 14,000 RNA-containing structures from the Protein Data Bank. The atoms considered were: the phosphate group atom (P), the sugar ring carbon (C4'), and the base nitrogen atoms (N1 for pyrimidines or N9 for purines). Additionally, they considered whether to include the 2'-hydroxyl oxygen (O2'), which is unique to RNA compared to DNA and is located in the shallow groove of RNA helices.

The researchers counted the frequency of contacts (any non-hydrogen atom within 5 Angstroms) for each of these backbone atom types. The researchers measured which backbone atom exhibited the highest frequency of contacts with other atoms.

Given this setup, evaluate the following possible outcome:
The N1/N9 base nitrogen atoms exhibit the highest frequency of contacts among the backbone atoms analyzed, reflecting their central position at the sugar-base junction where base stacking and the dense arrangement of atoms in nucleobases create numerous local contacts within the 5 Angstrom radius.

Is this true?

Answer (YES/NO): NO